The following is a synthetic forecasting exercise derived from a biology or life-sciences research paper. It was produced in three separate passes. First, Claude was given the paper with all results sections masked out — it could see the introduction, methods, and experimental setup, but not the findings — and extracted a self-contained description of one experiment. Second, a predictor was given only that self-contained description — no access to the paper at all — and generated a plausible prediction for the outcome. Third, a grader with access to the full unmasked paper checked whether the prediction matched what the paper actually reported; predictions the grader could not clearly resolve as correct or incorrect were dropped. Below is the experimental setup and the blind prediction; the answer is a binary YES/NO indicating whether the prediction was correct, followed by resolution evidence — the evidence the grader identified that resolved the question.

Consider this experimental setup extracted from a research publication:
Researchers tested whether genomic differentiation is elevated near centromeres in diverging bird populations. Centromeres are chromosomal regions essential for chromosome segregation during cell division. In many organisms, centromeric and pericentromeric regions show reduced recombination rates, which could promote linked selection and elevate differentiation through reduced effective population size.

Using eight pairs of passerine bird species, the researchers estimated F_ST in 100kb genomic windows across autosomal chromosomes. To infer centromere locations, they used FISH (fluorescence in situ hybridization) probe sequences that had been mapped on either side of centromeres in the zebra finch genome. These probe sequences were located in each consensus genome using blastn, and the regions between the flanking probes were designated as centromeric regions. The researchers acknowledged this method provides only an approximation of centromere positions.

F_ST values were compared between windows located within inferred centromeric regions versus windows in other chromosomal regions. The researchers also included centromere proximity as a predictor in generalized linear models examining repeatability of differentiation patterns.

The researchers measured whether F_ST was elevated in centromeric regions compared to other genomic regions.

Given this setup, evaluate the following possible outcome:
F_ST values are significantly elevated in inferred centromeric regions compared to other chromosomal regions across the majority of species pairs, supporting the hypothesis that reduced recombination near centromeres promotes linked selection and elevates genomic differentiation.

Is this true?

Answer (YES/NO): YES